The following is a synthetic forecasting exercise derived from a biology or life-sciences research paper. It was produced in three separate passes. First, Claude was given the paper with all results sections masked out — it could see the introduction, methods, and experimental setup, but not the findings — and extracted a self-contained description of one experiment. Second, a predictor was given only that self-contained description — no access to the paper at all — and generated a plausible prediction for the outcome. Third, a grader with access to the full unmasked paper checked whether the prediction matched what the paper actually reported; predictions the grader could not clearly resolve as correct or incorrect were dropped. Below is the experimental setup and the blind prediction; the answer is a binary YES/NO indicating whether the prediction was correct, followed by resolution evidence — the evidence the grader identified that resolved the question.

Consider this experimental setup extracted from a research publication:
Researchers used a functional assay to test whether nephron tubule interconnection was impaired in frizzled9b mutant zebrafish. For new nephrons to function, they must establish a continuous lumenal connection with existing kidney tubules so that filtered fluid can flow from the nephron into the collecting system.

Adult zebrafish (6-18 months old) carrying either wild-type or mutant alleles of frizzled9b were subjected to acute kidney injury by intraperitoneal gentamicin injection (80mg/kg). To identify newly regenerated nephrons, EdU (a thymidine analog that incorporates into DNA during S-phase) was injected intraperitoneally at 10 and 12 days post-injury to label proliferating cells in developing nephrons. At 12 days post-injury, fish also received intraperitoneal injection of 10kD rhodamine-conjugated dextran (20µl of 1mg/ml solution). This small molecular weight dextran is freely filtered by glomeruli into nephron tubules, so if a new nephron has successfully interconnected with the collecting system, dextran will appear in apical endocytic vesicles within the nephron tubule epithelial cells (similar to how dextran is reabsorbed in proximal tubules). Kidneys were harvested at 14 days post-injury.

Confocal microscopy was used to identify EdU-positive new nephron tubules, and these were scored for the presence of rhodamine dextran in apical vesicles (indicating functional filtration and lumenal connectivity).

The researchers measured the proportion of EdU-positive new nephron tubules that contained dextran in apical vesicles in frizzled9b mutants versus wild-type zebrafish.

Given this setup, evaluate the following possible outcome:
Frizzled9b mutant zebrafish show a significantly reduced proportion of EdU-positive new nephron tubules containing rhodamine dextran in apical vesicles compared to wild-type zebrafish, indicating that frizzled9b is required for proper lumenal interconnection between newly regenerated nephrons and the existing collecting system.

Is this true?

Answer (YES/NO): YES